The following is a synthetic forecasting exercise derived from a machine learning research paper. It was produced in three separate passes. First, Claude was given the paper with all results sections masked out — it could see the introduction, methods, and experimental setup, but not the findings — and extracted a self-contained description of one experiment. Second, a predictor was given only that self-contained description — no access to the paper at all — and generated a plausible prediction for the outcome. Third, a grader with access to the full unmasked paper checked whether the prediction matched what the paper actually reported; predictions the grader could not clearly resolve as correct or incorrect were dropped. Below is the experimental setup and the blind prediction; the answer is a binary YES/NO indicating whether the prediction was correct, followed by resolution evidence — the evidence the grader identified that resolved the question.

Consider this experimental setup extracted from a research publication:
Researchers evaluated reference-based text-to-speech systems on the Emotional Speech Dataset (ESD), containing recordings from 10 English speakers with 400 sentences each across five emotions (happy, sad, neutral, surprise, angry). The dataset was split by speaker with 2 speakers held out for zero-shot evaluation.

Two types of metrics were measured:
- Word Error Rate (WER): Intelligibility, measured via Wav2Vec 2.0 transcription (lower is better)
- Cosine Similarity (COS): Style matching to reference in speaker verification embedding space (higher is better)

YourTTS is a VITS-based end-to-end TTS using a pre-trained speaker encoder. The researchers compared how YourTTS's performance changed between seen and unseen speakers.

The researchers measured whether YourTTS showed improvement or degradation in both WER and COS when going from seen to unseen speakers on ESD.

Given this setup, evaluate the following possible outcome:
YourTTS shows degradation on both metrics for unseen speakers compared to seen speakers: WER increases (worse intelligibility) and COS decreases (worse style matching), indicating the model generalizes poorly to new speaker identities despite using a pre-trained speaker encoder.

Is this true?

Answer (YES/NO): NO